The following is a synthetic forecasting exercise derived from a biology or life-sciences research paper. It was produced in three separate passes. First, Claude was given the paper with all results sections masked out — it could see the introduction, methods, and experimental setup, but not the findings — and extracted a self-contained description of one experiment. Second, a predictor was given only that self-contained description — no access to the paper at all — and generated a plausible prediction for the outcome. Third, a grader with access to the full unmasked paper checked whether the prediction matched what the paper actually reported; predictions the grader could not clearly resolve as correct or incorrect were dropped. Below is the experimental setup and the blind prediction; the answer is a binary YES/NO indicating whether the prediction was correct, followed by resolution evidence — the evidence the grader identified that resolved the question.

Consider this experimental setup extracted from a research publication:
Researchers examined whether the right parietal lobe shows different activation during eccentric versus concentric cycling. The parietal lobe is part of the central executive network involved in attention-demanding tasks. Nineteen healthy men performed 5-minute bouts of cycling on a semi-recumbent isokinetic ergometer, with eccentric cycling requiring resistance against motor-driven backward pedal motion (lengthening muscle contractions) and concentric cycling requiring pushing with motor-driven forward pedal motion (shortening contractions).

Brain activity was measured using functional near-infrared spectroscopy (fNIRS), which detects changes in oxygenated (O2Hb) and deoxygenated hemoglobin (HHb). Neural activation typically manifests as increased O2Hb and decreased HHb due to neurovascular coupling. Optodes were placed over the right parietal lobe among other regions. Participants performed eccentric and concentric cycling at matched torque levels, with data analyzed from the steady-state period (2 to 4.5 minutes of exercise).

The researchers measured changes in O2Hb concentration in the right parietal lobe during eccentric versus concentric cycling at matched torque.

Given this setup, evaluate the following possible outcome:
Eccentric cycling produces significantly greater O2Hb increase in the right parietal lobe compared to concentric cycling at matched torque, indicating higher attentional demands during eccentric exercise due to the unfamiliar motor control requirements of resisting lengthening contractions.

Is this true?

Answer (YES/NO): YES